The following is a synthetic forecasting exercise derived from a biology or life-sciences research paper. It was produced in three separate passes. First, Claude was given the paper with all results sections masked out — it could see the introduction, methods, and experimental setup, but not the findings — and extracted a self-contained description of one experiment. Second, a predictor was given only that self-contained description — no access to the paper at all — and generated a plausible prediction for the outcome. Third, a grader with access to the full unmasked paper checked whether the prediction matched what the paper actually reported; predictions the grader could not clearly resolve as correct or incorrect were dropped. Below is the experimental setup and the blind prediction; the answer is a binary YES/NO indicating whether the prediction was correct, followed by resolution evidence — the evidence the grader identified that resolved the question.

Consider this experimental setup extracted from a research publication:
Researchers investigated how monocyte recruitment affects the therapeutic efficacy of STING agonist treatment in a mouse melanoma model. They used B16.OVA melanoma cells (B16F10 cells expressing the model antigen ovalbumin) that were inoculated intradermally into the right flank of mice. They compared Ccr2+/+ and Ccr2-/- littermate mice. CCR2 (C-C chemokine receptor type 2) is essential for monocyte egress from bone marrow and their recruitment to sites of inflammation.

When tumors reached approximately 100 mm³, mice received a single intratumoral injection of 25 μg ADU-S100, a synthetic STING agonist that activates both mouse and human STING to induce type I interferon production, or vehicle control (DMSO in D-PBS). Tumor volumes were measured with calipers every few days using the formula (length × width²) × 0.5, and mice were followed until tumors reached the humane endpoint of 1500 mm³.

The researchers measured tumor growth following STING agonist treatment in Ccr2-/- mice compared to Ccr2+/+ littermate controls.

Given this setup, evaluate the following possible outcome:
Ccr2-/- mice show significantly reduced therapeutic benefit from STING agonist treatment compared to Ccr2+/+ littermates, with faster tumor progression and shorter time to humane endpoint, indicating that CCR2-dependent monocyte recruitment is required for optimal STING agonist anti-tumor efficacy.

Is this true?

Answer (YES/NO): YES